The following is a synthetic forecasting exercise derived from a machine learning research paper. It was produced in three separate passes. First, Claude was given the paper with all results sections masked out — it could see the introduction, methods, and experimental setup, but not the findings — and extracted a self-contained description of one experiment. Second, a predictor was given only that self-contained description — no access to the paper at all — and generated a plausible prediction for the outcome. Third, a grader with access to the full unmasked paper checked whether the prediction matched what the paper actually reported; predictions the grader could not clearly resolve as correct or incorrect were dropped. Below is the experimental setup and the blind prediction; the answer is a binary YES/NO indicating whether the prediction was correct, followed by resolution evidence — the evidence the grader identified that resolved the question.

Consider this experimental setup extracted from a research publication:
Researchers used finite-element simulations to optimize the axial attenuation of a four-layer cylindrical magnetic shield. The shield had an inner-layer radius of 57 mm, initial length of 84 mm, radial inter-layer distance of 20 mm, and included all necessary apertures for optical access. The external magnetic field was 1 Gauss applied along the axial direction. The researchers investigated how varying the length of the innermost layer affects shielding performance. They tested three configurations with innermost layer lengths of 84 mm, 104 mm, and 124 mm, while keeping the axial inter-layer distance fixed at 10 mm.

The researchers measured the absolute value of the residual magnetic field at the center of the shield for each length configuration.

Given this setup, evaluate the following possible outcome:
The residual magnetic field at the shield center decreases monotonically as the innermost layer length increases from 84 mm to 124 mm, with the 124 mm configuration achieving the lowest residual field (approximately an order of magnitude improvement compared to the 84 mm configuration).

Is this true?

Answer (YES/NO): NO